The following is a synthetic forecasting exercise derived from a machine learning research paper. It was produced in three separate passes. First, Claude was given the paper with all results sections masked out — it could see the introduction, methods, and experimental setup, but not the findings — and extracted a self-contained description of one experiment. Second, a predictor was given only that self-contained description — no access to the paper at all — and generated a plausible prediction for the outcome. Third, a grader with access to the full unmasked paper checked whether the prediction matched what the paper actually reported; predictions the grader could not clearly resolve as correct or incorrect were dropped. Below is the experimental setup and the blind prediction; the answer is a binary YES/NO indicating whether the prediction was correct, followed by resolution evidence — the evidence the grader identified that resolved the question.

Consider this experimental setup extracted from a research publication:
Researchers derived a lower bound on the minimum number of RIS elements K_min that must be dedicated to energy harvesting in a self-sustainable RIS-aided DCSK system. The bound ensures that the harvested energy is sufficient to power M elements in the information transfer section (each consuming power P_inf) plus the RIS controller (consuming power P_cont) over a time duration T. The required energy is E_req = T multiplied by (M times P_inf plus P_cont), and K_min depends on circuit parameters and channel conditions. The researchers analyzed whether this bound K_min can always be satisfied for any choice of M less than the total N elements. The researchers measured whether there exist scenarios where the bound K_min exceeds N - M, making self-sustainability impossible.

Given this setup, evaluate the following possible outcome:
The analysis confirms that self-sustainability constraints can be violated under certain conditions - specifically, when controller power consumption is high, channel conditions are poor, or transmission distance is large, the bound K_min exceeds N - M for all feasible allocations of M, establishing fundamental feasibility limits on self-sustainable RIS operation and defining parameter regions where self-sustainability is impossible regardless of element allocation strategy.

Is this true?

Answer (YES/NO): NO